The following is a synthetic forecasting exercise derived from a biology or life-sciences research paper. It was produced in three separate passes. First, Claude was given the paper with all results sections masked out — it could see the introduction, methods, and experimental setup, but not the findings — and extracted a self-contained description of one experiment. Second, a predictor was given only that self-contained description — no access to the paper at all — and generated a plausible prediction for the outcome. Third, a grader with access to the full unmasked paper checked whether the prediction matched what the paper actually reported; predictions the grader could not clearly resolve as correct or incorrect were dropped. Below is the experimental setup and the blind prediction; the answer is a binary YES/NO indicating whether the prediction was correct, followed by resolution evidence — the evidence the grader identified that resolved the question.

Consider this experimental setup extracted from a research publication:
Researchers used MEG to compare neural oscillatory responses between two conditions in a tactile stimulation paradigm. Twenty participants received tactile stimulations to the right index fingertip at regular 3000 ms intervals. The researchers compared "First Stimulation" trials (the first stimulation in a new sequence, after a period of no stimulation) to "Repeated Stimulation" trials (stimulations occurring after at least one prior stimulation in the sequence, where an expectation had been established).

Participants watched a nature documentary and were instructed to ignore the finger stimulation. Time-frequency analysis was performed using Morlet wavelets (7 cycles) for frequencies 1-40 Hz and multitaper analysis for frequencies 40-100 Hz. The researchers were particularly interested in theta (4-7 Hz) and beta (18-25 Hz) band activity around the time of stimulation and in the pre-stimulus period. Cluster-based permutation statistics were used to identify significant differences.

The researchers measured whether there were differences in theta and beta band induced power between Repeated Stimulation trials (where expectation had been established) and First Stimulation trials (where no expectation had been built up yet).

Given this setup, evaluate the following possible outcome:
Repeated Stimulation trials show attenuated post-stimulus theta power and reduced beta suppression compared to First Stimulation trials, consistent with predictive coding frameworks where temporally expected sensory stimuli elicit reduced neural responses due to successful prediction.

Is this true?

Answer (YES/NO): NO